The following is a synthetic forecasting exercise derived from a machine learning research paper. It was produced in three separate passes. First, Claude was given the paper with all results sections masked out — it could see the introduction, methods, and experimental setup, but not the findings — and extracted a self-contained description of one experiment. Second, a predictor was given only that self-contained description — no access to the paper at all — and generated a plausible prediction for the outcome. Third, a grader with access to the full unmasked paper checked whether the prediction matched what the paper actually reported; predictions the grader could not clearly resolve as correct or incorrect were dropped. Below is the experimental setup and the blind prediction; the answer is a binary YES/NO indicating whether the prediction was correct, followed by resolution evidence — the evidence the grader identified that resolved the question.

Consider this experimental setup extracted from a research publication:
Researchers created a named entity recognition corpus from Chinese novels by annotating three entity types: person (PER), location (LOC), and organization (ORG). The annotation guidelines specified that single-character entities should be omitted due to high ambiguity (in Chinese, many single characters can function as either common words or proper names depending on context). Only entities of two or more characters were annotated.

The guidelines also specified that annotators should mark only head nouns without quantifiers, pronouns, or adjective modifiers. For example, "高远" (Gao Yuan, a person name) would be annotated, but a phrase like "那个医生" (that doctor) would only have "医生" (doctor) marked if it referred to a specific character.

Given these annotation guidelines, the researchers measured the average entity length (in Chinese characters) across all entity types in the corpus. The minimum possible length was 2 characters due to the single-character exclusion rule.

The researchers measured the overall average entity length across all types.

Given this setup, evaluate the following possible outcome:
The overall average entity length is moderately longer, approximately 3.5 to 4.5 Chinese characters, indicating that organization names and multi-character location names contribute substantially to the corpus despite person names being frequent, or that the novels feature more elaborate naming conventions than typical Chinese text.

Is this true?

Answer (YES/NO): YES